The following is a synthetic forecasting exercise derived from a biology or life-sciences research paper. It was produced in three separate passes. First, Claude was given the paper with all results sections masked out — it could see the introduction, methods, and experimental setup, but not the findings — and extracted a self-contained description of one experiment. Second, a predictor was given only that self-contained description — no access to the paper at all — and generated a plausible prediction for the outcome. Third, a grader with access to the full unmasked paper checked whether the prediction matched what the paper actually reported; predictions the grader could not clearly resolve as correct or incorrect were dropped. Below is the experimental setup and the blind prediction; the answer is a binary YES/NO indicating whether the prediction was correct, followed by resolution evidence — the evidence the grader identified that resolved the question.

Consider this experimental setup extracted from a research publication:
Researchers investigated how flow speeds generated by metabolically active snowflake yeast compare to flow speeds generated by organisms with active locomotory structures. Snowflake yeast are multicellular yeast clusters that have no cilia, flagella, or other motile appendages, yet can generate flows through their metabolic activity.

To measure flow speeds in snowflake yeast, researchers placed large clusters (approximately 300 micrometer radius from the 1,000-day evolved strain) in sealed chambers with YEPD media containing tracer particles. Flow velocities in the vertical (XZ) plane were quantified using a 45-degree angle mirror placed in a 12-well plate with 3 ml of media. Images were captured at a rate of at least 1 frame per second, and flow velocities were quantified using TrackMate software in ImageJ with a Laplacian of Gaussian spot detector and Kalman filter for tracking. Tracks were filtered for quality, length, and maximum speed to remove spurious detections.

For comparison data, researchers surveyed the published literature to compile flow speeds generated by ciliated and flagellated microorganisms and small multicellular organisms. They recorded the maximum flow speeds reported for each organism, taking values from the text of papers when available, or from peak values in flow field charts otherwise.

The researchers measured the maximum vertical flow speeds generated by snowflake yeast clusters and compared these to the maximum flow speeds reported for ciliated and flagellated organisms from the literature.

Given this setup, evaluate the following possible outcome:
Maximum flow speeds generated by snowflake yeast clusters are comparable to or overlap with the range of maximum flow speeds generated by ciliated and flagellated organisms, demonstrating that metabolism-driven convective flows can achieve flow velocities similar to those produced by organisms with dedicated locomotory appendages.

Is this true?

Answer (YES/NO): YES